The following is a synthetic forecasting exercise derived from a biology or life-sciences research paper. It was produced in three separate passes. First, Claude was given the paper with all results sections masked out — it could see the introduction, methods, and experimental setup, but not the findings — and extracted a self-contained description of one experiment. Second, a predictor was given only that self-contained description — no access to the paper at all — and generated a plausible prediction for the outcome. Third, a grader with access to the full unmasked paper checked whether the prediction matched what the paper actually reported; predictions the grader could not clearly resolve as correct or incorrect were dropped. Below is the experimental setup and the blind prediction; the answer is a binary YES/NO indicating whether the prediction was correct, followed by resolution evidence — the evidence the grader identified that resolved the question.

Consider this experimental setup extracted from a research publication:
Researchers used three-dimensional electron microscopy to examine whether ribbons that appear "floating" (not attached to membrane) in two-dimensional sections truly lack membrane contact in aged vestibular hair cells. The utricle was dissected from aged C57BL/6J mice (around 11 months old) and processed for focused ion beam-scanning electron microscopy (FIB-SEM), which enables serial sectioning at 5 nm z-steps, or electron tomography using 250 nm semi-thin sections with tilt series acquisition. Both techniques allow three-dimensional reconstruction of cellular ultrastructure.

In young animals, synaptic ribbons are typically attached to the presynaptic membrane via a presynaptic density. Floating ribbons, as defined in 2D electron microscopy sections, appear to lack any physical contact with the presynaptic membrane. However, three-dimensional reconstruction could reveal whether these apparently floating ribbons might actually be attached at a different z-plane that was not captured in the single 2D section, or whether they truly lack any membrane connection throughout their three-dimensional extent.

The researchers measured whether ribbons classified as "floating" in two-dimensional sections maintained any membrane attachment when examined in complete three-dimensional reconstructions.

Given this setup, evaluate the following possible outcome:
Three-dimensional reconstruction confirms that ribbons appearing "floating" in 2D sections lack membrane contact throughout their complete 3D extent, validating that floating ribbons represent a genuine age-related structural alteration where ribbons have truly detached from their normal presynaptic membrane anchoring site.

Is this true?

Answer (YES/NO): YES